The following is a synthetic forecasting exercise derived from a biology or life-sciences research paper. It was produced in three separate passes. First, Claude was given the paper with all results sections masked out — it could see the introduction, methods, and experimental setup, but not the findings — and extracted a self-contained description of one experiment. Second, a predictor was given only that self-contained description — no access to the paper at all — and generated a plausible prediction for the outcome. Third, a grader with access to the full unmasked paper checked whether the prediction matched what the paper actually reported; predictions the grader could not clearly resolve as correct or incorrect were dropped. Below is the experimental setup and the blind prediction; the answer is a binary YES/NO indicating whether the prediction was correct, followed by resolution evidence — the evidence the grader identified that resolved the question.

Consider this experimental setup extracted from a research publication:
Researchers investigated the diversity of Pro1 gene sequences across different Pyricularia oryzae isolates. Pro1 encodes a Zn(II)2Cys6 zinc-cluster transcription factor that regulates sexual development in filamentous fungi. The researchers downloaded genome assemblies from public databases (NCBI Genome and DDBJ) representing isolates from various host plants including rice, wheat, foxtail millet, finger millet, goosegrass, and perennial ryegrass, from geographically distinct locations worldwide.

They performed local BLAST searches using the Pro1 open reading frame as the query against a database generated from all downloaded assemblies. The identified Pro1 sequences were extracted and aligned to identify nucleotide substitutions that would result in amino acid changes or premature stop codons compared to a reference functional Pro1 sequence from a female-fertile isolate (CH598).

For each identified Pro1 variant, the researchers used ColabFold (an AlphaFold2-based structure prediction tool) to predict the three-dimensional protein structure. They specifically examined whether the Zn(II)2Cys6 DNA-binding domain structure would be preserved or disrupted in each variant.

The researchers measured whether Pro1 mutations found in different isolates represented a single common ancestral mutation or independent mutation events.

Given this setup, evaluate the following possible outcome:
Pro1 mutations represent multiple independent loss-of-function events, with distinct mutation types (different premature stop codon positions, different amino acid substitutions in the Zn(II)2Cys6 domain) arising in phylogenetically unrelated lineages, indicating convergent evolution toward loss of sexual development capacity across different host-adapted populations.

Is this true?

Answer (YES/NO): YES